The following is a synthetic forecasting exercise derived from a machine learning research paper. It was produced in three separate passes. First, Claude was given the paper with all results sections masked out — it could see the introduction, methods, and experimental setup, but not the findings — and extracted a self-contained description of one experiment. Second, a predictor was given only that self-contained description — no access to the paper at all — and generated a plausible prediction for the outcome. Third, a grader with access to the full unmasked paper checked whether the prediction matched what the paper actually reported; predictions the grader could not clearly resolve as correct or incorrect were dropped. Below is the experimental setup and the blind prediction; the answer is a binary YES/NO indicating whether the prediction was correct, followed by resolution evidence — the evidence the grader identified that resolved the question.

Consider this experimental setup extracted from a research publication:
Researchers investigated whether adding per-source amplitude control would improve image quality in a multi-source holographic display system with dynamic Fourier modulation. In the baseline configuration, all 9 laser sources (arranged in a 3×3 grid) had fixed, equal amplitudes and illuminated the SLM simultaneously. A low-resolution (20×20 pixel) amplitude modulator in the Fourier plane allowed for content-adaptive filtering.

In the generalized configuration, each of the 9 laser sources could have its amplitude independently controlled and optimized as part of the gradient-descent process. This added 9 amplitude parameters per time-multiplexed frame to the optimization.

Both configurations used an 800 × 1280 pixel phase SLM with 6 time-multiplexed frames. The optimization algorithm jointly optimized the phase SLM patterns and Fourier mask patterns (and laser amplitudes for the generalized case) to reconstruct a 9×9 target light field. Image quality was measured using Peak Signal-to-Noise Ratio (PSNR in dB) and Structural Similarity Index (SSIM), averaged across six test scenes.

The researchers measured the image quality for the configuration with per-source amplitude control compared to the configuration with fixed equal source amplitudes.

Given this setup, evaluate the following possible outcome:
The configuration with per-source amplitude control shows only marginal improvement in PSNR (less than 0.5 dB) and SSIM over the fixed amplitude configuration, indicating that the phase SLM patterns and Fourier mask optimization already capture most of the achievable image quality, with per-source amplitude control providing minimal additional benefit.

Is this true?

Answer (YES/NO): YES